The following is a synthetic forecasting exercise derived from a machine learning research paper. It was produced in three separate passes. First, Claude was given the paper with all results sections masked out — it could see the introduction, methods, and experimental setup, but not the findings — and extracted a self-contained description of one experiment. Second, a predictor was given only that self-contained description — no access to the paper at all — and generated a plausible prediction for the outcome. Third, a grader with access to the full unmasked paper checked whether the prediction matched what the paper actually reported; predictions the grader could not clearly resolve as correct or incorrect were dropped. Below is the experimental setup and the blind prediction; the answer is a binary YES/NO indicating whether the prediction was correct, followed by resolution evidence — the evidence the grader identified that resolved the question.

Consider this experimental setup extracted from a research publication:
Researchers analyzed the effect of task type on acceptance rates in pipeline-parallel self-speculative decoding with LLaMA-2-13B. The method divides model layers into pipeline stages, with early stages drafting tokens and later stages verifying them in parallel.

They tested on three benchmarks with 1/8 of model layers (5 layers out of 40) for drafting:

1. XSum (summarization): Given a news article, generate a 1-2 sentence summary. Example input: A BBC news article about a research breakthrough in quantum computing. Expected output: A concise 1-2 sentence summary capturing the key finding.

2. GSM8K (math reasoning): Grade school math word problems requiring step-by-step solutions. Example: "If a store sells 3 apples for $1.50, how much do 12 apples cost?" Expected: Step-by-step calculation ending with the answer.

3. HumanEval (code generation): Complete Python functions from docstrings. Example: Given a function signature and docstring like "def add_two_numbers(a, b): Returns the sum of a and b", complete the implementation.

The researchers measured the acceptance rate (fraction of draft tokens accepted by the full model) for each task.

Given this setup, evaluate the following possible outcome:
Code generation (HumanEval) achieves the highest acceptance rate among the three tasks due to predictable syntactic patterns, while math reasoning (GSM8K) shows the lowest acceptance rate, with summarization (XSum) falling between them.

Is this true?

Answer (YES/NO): YES